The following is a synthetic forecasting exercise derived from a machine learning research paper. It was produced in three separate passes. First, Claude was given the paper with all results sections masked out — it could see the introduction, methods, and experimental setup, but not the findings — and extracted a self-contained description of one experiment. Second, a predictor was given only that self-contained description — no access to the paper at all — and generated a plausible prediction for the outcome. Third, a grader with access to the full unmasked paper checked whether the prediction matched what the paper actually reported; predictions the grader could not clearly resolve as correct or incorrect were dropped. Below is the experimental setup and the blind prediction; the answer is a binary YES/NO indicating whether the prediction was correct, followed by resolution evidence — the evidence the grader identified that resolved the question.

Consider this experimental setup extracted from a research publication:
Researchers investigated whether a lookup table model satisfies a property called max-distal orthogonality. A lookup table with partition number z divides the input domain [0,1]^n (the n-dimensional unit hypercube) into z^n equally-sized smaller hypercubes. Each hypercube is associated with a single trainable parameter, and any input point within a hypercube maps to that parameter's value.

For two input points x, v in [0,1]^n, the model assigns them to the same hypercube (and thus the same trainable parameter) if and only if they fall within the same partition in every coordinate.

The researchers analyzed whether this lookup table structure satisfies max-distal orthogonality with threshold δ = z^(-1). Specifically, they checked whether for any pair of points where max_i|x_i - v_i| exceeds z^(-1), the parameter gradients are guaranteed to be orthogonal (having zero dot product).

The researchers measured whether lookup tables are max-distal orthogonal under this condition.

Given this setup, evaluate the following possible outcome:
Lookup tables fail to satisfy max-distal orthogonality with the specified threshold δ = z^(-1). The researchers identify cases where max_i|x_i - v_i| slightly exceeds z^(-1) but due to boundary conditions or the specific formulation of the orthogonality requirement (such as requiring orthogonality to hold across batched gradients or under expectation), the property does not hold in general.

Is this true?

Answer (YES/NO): NO